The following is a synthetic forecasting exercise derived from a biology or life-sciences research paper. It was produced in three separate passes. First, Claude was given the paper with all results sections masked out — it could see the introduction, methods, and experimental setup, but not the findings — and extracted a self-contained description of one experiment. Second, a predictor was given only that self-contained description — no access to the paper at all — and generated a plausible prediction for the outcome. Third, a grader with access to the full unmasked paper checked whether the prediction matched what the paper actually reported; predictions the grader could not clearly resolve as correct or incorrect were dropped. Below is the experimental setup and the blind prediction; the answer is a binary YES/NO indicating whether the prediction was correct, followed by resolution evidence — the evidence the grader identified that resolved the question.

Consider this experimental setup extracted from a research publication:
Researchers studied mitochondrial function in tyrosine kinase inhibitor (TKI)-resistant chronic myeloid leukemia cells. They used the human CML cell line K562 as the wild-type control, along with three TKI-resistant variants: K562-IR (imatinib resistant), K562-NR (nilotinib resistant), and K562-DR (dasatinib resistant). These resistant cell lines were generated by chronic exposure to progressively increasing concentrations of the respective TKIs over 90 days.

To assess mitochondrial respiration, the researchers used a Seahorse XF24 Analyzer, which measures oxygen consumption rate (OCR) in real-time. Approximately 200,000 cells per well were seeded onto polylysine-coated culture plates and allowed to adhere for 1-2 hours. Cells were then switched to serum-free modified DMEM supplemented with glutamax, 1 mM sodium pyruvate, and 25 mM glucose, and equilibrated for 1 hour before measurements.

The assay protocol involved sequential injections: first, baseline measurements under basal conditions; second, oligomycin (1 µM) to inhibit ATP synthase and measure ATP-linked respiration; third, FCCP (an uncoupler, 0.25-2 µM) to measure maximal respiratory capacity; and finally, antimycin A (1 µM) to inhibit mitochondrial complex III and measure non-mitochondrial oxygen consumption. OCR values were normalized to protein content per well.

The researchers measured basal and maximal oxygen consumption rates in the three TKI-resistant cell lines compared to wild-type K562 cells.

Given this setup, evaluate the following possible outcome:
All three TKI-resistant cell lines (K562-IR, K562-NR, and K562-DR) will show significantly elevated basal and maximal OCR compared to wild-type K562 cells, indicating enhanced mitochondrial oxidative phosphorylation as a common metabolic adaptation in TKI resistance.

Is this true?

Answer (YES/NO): NO